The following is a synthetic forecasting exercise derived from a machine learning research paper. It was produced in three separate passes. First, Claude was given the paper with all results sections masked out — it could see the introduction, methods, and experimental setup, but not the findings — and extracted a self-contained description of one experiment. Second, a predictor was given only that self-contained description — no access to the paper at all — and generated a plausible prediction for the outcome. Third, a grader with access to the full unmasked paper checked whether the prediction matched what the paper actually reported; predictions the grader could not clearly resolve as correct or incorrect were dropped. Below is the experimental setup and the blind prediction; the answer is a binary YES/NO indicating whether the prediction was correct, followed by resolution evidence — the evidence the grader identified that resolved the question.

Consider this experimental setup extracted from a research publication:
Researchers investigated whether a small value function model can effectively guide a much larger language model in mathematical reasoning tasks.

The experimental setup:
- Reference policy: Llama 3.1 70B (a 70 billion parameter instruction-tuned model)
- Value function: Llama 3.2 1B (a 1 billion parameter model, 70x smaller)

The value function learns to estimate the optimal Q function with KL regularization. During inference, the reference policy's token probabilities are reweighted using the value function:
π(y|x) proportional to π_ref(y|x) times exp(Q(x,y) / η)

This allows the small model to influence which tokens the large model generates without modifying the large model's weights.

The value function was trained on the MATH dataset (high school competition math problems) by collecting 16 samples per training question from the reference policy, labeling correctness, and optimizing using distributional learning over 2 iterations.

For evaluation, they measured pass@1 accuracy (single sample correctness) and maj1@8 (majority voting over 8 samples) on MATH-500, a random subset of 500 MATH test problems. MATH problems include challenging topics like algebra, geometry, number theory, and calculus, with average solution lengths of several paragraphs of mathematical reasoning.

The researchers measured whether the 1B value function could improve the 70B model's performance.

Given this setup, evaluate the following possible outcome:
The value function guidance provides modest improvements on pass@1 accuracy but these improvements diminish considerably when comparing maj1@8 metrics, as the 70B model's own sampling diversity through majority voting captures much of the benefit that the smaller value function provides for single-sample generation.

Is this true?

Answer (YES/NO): NO